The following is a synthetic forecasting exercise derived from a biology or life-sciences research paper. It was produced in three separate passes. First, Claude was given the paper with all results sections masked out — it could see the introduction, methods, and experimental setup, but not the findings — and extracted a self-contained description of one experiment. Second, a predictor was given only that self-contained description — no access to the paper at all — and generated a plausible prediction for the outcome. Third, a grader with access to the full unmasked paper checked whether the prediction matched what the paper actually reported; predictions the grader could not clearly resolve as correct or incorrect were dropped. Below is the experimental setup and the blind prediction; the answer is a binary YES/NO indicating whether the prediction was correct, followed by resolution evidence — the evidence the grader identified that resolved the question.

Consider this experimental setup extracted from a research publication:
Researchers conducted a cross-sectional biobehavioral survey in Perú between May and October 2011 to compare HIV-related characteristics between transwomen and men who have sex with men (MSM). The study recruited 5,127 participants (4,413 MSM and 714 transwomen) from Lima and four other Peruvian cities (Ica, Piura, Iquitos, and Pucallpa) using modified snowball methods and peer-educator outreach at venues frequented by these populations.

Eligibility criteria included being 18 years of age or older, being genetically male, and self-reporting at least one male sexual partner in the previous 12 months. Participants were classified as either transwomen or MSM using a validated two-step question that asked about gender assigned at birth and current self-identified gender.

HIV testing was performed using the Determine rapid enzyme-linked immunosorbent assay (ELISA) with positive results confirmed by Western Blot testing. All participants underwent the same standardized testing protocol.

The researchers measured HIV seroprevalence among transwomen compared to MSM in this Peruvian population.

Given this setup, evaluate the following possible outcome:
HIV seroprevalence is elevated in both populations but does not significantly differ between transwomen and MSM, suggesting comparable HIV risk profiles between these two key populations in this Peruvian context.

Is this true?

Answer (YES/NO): NO